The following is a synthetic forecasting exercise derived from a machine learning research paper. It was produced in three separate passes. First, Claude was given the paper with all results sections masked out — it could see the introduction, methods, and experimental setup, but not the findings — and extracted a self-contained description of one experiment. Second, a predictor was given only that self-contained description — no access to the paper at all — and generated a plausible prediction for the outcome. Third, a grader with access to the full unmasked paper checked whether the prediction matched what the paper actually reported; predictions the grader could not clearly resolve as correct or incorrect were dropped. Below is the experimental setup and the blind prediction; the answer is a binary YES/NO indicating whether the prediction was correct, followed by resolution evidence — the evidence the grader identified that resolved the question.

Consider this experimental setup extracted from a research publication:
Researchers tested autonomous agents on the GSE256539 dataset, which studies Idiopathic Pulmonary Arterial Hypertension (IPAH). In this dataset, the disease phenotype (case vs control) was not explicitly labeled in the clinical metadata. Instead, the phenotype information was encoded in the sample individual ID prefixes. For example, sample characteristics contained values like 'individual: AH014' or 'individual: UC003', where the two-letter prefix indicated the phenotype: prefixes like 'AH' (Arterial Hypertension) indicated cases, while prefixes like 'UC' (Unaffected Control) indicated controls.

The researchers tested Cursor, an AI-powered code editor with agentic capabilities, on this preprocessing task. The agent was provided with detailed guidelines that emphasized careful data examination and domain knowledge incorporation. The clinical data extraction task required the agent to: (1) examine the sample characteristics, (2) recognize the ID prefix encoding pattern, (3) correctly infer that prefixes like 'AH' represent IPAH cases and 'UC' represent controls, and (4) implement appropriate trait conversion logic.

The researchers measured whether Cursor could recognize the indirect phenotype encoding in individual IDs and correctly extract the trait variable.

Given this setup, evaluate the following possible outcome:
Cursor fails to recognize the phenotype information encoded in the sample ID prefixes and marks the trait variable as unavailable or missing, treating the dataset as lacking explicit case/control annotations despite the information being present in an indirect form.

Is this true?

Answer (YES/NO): YES